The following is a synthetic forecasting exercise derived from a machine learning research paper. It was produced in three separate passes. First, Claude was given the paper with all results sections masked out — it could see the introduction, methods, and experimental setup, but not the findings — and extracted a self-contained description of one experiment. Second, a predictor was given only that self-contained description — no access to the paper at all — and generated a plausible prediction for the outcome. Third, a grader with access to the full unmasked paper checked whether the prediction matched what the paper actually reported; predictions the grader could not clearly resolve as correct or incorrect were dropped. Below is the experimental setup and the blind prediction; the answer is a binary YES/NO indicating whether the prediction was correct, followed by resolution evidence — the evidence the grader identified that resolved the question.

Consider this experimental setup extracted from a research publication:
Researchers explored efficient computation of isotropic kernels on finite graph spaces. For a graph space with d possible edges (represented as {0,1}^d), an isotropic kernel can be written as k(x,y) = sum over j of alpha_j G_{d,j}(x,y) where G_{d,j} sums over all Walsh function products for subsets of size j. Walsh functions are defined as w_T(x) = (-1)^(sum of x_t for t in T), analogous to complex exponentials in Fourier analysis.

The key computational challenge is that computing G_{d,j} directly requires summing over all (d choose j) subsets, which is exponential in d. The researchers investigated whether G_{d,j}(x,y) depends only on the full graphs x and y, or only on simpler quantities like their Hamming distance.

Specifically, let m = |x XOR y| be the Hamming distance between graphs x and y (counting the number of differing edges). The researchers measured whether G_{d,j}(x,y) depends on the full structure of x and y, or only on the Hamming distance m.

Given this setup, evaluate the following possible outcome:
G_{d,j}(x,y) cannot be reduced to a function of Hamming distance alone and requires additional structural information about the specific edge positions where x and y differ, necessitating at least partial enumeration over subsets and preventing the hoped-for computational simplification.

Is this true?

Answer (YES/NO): NO